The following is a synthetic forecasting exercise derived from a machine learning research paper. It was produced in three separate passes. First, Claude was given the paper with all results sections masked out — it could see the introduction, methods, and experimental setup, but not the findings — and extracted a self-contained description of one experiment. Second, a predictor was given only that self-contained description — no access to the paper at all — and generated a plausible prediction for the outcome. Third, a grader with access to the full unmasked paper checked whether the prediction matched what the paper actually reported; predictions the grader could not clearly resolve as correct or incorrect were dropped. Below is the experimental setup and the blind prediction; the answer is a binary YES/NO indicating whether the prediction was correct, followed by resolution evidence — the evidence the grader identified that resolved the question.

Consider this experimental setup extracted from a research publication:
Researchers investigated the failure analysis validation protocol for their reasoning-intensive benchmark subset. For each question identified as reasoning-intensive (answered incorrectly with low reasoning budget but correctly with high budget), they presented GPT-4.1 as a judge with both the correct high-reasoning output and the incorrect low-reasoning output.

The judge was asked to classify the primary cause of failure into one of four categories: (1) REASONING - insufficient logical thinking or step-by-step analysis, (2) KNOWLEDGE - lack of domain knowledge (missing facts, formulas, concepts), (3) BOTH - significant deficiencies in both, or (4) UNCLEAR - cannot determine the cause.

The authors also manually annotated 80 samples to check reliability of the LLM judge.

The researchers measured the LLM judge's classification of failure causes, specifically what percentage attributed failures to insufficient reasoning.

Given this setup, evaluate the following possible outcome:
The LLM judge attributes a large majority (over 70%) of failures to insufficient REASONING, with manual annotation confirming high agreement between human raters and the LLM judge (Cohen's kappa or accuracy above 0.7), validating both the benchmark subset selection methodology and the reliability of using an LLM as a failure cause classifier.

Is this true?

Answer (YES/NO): YES